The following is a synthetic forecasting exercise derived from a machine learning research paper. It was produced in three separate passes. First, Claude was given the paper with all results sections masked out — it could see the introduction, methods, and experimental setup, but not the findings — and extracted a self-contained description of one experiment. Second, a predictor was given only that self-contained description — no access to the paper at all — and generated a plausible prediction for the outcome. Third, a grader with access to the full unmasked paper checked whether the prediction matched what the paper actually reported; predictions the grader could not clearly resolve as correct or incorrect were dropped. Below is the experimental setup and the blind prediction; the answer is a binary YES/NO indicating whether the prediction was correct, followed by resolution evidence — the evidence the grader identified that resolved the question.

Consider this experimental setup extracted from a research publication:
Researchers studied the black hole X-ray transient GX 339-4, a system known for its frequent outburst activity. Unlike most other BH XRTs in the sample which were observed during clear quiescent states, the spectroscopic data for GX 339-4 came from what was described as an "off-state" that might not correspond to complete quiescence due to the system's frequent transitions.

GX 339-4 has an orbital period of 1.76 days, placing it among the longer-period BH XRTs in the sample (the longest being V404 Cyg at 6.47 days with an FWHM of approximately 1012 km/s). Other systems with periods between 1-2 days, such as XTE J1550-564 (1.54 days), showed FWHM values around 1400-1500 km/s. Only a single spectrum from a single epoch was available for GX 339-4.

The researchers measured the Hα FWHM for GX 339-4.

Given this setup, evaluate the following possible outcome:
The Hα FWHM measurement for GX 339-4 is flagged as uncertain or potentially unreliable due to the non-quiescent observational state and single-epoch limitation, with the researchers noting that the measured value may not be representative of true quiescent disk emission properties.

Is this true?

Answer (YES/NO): NO